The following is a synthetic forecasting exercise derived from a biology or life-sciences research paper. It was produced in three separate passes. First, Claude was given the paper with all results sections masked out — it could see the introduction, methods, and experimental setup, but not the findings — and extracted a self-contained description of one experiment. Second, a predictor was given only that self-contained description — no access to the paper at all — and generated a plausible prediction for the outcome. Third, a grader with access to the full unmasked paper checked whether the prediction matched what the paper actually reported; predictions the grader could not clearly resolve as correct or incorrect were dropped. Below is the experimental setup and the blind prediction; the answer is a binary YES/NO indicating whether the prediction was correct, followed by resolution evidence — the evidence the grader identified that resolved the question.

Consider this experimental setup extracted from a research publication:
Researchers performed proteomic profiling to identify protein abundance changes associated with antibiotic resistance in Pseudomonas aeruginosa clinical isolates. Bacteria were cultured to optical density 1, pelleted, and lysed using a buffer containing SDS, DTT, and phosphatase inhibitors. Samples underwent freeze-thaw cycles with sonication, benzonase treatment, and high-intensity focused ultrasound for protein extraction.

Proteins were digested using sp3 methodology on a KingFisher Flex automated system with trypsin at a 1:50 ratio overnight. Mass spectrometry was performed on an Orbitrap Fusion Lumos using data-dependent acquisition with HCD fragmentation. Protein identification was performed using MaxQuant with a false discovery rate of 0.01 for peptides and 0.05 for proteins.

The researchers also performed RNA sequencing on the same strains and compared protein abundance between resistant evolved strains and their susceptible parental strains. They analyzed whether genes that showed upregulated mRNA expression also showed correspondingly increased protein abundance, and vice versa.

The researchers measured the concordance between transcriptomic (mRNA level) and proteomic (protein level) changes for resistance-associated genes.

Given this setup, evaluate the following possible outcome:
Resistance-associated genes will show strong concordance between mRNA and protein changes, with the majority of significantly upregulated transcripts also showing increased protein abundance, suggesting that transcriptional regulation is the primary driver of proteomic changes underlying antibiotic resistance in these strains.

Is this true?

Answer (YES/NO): NO